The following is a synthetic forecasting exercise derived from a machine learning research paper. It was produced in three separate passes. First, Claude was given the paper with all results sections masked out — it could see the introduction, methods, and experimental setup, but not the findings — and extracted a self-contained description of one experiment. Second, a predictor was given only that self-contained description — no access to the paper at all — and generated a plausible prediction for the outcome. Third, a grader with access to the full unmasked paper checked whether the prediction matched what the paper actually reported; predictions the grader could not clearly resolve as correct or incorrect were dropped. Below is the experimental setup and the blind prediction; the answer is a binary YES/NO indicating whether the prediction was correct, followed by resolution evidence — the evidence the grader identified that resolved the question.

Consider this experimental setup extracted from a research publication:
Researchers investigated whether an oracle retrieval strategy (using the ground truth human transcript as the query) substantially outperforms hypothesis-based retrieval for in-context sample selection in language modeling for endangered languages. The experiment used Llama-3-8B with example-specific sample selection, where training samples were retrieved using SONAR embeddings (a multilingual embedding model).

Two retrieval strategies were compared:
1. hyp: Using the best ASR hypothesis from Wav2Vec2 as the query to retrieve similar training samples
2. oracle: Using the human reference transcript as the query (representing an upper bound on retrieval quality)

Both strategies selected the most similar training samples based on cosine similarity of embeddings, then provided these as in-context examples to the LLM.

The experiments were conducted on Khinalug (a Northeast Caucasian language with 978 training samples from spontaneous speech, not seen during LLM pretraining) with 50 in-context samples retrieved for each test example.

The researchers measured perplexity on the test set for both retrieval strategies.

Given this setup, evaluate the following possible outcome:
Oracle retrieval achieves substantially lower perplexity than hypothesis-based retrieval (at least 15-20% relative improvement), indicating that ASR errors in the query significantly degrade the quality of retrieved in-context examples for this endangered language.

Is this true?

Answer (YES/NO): NO